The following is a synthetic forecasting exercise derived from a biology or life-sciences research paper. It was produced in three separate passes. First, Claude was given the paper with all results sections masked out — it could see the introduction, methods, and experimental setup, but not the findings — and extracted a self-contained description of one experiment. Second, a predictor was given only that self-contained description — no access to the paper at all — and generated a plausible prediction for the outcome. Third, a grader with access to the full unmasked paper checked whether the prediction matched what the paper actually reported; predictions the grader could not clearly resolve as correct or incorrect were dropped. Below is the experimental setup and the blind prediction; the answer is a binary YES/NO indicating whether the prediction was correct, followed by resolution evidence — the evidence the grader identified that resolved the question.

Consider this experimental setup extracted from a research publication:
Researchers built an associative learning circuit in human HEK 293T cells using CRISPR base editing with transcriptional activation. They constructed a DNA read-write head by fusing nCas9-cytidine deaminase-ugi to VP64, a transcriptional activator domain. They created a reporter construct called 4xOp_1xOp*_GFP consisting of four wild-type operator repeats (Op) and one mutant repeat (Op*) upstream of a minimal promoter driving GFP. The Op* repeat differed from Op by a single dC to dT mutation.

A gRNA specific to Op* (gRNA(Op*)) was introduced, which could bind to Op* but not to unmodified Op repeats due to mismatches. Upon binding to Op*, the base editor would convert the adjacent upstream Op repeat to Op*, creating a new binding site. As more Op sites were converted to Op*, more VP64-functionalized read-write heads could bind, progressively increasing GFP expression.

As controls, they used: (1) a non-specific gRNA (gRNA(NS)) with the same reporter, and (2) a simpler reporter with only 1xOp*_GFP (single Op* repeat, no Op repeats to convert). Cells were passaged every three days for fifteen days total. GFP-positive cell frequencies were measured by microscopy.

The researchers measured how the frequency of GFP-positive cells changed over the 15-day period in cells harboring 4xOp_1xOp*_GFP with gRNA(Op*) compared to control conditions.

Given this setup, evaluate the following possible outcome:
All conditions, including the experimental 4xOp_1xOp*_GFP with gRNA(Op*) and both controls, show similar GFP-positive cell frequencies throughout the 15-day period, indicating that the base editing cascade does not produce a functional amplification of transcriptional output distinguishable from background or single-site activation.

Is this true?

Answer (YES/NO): NO